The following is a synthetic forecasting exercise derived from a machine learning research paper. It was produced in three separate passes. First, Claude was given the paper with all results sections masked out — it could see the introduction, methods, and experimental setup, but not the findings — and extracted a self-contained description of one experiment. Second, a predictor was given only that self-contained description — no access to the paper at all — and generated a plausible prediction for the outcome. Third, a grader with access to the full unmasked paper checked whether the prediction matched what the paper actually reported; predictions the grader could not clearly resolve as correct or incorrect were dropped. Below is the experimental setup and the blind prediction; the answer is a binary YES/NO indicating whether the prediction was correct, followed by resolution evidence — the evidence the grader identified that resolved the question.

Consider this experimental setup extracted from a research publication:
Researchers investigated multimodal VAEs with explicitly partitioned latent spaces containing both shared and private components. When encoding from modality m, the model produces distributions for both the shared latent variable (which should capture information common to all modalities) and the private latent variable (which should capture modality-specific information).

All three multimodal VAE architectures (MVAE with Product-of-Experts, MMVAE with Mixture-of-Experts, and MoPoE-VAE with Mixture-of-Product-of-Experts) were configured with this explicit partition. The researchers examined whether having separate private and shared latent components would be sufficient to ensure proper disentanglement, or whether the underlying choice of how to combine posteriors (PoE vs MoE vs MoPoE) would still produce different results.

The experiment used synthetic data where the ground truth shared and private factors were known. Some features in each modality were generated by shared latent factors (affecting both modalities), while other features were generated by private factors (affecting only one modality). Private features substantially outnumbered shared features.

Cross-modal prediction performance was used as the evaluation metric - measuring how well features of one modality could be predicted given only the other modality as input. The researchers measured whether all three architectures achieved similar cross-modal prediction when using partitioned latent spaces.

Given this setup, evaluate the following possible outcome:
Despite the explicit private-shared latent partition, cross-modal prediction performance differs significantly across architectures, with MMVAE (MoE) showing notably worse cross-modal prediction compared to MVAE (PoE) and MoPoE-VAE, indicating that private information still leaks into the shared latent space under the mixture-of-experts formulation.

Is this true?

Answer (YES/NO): NO